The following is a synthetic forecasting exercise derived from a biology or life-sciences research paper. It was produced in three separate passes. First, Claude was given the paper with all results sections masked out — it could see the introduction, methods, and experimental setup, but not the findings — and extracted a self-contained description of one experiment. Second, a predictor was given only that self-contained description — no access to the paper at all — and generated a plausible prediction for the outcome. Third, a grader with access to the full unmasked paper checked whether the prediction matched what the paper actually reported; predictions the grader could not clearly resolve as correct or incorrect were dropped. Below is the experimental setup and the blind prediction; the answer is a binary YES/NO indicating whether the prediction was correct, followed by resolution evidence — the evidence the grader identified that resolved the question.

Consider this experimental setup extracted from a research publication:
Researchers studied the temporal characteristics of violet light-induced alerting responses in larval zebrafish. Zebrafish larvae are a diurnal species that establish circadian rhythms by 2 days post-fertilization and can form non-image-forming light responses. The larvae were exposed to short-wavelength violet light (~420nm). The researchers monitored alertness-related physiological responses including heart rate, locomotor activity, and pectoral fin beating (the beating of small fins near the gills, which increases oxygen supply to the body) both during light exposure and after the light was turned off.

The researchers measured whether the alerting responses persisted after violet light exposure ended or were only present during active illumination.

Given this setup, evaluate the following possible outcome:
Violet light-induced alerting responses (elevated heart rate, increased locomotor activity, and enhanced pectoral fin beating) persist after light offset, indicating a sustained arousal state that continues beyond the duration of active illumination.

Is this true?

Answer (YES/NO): NO